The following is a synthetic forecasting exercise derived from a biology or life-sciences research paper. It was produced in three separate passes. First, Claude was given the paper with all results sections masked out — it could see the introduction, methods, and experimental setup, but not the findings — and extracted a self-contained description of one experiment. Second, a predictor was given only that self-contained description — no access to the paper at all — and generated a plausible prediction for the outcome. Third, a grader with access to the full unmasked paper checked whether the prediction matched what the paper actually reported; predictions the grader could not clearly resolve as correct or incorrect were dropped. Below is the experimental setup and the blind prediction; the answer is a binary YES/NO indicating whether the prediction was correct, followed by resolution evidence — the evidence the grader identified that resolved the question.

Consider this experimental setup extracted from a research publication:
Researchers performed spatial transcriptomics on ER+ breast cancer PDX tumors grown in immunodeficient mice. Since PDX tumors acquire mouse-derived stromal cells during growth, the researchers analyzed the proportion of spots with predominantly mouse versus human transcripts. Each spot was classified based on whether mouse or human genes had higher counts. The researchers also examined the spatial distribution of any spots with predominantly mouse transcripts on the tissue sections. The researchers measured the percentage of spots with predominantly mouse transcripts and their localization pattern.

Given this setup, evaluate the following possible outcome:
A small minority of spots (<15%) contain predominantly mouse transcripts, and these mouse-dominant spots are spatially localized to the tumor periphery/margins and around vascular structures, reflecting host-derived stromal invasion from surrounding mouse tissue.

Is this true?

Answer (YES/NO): NO